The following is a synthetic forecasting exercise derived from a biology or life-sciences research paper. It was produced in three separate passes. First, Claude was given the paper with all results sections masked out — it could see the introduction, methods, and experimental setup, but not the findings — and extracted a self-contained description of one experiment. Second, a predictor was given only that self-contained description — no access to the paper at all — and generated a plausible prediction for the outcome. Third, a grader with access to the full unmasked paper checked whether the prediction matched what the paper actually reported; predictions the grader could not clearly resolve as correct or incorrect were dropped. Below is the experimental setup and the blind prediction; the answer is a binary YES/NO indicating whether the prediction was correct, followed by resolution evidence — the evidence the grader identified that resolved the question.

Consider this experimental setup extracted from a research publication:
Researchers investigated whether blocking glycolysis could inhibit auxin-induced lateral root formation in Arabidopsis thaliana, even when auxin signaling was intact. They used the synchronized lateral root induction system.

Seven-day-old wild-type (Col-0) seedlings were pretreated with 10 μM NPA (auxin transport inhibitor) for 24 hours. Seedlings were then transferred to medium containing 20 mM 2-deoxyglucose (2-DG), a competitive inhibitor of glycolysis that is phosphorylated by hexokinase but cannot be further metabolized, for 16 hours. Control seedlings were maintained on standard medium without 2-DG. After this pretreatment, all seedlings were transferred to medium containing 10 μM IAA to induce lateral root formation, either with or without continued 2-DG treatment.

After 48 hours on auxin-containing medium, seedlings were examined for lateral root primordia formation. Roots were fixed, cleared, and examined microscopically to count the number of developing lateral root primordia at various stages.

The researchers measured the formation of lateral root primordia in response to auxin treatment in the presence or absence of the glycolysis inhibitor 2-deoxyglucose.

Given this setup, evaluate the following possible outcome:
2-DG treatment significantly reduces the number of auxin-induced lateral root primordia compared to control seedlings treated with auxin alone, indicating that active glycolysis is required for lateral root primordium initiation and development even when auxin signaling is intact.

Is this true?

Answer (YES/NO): YES